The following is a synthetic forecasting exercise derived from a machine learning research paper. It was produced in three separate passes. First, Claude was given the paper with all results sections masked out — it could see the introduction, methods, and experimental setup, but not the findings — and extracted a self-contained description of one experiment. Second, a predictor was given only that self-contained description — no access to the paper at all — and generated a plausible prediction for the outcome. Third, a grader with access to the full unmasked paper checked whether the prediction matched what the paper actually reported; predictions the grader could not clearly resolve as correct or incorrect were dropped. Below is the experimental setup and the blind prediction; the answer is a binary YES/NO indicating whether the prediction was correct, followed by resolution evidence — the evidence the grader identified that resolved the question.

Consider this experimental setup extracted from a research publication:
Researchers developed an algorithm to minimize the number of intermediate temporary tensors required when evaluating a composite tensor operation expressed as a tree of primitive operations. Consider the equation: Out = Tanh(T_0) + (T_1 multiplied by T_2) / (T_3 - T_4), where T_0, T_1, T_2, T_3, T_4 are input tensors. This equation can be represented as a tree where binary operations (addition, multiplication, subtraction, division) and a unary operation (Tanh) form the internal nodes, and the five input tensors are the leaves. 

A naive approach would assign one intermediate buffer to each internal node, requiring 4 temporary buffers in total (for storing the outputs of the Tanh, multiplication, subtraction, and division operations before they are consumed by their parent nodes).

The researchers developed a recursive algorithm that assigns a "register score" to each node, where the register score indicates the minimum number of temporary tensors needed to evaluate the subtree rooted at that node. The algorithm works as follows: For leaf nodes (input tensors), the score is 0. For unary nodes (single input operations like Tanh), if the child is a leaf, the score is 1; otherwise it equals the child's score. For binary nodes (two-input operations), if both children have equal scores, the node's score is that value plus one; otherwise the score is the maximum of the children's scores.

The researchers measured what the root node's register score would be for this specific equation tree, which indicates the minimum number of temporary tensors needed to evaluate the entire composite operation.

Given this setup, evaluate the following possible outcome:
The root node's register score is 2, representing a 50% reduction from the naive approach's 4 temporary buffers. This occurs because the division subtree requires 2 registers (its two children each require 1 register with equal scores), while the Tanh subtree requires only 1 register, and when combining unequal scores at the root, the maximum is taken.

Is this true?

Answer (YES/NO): YES